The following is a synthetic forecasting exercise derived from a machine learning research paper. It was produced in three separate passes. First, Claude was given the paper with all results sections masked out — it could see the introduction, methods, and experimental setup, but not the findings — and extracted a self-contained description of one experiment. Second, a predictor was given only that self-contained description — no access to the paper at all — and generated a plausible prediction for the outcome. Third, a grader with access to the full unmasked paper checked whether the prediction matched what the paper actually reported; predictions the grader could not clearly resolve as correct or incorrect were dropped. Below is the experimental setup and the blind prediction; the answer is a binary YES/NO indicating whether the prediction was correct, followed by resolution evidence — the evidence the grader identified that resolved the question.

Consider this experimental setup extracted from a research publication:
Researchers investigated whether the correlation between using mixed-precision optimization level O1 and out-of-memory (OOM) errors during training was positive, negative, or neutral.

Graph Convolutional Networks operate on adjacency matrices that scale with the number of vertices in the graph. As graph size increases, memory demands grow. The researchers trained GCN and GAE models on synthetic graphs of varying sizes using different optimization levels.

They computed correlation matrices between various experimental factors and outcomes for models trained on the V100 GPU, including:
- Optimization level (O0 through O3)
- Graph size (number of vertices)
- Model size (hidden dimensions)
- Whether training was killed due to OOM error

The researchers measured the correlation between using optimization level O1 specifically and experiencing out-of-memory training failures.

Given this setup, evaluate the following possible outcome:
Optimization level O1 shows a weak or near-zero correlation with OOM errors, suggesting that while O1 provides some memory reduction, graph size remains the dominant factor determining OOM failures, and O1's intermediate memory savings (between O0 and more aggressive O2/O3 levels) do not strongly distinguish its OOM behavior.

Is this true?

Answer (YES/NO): NO